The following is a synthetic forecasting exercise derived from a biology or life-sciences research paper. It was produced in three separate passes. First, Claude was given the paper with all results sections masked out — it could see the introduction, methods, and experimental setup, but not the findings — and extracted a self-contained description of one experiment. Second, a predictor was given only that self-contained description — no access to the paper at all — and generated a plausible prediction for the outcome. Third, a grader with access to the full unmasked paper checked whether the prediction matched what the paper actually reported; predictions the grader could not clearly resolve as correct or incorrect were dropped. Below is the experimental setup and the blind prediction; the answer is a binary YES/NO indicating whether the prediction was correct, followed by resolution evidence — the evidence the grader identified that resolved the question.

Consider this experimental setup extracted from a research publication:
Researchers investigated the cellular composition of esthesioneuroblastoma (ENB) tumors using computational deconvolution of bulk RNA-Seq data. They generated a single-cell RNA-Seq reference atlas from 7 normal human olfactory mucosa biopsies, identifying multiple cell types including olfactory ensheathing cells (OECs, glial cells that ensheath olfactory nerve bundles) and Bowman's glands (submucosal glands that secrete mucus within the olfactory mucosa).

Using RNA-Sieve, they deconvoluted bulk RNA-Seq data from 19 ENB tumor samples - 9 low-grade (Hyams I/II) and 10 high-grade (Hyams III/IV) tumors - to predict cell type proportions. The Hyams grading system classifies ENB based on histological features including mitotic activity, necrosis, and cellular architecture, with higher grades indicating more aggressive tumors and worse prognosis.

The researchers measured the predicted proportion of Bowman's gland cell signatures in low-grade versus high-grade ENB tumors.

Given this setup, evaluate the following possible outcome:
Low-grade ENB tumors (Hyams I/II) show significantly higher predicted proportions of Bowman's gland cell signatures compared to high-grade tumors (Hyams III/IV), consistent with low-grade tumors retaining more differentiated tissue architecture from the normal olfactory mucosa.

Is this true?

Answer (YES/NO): YES